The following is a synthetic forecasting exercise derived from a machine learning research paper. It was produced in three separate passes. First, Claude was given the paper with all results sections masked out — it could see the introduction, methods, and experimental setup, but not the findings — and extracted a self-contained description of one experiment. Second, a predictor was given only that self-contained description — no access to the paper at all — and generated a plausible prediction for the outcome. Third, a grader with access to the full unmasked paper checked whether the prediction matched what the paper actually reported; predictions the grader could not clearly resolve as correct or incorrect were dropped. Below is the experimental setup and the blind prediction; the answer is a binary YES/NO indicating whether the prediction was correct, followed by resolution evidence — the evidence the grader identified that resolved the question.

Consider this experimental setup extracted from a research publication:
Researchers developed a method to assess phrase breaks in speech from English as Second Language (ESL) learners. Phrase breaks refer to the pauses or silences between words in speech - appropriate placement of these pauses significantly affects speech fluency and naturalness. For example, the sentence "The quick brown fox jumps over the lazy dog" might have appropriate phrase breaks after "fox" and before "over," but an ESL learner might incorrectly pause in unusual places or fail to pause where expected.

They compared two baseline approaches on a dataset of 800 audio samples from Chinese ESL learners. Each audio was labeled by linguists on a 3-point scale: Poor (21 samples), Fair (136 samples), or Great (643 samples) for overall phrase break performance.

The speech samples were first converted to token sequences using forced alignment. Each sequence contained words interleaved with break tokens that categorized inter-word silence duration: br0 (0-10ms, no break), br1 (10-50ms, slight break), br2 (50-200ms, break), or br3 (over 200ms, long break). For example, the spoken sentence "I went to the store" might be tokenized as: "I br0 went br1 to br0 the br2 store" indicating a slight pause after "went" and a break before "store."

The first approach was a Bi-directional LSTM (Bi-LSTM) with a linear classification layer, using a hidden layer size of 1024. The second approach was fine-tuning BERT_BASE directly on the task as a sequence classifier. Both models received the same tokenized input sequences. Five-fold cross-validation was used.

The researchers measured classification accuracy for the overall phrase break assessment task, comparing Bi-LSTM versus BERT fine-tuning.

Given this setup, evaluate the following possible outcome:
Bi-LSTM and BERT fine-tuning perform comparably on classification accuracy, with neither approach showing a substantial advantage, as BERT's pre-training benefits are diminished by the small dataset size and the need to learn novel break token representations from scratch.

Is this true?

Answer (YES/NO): YES